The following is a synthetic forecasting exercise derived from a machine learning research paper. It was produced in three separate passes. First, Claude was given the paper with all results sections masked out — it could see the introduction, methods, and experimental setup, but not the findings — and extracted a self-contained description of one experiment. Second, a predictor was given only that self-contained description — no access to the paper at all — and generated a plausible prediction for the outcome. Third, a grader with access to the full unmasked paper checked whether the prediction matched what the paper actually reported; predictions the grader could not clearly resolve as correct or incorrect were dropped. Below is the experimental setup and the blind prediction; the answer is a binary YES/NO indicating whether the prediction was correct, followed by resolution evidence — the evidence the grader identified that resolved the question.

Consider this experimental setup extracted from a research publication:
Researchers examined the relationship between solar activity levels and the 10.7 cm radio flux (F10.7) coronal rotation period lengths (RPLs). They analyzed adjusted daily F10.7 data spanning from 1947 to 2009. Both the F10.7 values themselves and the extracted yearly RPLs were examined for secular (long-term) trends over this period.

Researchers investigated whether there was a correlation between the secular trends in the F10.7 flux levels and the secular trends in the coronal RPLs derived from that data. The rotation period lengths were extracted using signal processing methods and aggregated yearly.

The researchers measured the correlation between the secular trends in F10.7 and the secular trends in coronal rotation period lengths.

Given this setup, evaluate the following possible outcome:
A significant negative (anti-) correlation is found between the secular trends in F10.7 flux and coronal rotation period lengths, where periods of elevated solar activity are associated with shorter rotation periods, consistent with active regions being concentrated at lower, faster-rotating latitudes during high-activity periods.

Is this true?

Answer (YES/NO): YES